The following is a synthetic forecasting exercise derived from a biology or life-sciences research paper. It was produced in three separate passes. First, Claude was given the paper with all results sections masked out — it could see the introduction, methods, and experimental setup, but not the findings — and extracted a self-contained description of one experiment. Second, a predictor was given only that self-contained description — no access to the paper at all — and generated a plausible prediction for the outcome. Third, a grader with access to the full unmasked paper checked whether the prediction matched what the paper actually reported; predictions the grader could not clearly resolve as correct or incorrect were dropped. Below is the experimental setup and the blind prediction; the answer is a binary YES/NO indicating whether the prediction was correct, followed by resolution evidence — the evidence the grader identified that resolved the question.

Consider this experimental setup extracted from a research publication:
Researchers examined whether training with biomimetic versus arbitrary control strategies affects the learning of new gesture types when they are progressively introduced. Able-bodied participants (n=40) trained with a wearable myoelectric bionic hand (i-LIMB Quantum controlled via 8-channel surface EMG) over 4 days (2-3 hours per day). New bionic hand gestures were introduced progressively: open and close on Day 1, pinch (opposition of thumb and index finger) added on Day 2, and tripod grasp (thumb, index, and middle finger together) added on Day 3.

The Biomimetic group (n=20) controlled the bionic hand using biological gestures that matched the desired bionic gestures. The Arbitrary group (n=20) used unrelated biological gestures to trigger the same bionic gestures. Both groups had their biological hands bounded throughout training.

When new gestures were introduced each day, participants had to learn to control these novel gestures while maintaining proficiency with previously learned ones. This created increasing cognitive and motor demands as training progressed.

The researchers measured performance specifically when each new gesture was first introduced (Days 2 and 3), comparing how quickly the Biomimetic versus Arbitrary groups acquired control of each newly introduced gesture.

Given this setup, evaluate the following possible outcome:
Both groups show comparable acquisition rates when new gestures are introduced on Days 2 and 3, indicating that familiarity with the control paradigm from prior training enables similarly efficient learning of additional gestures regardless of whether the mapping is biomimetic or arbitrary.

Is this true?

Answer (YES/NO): YES